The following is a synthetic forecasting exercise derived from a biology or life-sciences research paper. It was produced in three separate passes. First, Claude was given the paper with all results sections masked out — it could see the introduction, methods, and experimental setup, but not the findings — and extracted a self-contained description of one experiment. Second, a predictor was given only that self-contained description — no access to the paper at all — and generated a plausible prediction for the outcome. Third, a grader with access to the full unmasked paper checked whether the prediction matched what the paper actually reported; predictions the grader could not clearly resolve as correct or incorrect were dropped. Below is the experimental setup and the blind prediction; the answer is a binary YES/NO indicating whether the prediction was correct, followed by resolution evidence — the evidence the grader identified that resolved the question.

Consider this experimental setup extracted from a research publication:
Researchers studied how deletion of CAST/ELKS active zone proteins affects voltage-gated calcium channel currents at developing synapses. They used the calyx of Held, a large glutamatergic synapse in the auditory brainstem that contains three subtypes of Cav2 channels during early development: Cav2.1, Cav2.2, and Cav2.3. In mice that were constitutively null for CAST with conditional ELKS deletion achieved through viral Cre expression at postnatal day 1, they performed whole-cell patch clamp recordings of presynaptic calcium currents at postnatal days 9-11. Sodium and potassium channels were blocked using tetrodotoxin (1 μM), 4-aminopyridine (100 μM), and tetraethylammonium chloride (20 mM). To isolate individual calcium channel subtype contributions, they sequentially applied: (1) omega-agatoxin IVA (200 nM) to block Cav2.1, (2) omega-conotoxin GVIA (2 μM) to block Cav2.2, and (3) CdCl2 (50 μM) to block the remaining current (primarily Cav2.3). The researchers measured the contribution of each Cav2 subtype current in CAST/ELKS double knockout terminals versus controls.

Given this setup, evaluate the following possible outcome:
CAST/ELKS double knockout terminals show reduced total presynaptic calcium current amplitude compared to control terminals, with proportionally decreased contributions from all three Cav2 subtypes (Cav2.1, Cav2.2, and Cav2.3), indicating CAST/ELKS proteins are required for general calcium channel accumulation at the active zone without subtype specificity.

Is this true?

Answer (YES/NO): YES